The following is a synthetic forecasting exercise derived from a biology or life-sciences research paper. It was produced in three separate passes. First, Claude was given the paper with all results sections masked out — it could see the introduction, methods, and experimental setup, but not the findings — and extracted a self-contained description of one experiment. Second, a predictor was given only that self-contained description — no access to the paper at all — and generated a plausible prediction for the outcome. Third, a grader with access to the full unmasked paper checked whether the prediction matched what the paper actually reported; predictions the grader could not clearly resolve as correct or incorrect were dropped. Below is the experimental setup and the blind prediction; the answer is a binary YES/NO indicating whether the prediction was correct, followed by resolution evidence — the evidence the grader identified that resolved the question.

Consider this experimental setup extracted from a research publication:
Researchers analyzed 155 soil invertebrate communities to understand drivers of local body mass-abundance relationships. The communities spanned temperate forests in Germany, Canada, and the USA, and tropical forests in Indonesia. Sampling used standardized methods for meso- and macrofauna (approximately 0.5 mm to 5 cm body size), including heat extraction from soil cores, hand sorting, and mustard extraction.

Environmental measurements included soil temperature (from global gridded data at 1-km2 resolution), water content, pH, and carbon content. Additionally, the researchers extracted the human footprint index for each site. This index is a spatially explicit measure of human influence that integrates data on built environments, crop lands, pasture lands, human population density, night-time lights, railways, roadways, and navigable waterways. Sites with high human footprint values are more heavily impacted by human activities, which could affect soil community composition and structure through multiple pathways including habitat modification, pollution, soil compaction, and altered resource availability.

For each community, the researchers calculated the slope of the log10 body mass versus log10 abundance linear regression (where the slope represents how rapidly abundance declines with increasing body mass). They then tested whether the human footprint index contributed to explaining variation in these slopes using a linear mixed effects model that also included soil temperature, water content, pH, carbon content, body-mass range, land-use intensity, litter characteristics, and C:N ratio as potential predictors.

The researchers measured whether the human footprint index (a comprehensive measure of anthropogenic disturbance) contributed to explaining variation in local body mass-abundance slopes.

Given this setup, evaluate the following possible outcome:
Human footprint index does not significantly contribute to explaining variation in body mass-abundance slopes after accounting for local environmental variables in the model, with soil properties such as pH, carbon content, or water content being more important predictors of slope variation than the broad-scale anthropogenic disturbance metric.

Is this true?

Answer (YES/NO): YES